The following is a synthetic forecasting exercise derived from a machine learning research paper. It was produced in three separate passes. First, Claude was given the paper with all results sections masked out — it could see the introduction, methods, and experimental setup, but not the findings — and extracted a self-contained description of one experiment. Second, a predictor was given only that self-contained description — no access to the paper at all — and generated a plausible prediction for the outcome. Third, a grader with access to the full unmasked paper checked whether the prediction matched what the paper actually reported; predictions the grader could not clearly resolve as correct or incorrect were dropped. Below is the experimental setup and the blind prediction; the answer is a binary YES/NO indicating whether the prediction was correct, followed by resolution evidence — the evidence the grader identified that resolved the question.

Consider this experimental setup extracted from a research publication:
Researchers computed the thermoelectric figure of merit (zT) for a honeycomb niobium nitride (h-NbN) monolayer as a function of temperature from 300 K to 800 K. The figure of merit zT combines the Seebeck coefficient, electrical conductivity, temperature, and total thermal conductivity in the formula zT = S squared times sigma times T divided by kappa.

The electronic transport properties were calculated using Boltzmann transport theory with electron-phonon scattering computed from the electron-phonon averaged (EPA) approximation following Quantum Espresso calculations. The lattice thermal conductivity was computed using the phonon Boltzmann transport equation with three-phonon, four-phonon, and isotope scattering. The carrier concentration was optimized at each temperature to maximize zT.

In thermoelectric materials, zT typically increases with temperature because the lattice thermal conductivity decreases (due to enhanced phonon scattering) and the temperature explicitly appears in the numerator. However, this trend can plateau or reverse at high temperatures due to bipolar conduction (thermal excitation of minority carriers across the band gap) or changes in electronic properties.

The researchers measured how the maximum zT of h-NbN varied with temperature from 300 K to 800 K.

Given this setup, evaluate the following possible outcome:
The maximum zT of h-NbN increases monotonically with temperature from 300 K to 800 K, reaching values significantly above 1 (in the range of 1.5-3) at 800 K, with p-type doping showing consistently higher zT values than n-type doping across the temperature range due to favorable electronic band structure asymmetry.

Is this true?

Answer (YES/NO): NO